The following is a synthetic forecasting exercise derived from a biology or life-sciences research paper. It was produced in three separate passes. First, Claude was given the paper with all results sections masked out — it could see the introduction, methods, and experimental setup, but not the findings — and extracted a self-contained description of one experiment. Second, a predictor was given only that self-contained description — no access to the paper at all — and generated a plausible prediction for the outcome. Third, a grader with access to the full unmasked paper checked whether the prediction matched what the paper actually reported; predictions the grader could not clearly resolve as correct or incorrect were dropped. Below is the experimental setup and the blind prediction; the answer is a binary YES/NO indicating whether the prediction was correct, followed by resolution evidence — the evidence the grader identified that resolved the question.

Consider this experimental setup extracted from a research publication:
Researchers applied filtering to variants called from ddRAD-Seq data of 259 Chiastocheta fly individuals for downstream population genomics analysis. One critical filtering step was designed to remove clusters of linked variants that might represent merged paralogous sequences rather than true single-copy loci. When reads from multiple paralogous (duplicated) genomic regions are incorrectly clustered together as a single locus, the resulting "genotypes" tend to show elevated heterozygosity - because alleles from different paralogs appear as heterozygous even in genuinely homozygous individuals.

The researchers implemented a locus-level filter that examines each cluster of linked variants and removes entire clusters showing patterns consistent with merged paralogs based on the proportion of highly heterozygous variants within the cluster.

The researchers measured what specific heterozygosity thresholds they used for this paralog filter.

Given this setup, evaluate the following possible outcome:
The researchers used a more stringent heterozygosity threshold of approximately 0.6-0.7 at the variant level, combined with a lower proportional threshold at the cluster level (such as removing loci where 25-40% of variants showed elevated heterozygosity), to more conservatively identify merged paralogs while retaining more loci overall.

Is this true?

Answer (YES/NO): NO